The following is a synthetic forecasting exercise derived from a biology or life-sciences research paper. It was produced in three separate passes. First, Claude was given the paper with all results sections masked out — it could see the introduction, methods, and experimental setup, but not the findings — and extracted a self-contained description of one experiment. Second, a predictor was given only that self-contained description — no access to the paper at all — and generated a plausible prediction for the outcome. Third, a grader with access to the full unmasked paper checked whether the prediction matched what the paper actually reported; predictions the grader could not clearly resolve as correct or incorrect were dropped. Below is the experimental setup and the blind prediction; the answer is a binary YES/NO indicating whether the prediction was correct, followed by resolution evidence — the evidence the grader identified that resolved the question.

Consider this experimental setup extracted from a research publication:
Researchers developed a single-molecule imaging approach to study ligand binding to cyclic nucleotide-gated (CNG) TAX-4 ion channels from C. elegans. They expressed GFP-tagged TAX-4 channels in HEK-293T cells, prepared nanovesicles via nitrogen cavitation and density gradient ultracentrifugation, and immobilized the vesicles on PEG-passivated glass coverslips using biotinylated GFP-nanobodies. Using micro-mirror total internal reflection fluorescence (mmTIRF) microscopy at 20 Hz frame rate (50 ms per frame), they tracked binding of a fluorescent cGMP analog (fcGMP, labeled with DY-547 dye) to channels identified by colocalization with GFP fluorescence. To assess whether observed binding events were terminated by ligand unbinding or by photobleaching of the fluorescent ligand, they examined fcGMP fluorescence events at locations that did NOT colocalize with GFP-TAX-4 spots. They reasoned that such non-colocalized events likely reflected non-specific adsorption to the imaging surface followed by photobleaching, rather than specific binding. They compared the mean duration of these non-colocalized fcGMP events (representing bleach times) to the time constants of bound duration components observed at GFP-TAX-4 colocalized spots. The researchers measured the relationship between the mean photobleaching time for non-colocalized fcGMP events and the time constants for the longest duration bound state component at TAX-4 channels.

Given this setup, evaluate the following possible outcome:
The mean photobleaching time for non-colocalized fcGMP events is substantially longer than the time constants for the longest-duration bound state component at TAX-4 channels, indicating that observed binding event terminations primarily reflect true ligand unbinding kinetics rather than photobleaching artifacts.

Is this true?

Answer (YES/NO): YES